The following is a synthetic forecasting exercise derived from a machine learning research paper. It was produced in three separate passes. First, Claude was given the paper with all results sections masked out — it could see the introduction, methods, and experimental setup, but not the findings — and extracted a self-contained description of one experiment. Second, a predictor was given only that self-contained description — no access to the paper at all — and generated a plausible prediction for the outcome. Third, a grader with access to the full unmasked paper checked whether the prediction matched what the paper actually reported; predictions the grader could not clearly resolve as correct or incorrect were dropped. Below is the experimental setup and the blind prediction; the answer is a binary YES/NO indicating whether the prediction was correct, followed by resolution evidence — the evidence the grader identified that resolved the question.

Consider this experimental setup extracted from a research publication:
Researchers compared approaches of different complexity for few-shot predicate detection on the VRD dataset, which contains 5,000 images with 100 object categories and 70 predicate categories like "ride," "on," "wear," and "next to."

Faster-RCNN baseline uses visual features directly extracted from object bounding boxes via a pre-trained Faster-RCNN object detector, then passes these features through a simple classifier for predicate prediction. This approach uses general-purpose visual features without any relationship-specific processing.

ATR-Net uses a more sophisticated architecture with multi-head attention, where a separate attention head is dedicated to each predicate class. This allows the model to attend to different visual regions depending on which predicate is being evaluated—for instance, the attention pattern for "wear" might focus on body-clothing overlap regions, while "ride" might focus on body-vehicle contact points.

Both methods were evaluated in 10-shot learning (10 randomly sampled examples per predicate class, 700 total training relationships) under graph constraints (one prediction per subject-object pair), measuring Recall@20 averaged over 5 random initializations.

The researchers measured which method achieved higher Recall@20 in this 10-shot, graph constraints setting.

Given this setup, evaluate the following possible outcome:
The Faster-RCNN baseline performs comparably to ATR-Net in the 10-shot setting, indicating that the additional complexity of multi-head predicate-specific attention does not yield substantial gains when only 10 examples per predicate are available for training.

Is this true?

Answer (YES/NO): YES